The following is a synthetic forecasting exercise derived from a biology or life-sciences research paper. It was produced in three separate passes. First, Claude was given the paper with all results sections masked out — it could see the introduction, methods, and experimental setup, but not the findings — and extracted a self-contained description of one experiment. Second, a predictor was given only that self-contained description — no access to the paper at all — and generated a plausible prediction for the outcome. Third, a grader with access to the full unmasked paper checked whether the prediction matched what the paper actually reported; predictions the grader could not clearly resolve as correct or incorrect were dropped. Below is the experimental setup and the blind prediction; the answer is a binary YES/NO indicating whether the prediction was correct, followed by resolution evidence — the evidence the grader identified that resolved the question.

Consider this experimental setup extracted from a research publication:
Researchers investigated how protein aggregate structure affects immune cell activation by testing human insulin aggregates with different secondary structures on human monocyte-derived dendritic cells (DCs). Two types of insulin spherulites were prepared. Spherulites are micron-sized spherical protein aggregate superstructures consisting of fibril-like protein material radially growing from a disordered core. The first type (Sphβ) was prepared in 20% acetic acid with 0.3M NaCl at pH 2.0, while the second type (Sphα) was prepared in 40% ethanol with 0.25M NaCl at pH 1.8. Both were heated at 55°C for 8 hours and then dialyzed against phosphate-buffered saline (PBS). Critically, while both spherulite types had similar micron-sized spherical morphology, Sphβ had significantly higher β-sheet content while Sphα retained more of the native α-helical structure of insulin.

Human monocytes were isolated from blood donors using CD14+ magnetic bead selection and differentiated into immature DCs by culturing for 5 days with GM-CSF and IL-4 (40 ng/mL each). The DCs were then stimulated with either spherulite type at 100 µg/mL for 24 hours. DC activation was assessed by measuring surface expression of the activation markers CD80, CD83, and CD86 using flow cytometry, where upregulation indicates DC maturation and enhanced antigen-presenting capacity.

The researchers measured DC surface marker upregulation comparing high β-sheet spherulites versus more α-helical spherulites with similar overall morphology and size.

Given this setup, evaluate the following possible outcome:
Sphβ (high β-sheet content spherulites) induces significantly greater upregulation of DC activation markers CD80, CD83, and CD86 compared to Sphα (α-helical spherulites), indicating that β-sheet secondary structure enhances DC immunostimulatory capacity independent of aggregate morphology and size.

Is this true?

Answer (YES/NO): NO